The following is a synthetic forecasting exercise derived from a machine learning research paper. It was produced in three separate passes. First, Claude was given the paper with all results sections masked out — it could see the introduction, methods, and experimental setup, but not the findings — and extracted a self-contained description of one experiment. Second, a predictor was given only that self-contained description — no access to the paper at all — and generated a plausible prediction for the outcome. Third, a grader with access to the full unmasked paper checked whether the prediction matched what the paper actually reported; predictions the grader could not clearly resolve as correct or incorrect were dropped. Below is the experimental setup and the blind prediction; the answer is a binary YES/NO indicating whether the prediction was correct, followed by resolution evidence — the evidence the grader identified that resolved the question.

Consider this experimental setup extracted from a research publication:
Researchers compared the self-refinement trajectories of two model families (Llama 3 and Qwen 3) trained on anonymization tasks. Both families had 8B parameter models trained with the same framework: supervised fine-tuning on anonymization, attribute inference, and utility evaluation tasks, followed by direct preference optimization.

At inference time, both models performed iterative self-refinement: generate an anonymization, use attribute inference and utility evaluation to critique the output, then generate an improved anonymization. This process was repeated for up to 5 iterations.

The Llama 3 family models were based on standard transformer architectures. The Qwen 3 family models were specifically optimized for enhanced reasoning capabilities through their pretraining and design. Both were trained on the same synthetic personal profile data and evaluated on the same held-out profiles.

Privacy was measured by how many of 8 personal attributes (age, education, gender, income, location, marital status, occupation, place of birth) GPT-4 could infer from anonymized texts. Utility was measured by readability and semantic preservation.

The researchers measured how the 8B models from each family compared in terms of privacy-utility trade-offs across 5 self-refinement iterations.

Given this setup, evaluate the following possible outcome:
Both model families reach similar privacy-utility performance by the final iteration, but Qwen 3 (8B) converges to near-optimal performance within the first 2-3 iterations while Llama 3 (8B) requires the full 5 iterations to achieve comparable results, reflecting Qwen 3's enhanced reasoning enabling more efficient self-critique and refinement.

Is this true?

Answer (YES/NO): NO